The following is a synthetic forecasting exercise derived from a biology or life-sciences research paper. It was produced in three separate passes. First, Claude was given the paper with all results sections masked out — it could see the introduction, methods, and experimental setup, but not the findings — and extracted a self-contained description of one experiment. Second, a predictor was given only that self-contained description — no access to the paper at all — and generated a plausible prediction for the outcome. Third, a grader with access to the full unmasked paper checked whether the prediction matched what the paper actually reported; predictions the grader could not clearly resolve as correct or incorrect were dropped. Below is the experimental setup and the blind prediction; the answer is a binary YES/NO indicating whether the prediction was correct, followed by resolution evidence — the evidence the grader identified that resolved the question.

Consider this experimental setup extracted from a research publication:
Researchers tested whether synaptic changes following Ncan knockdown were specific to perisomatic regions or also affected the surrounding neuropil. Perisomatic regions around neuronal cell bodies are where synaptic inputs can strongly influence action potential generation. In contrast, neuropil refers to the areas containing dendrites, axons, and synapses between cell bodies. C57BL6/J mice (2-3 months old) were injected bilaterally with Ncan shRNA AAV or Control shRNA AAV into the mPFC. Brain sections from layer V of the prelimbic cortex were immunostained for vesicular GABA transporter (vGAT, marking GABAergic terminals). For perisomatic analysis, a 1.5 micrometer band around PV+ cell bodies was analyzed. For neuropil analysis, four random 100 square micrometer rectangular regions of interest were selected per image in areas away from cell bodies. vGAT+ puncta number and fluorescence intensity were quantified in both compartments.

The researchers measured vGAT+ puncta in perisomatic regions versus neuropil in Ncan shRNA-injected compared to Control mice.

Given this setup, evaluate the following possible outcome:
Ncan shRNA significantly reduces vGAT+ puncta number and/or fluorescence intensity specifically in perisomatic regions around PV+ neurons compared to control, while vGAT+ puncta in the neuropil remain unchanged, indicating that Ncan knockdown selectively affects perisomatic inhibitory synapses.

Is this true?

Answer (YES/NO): YES